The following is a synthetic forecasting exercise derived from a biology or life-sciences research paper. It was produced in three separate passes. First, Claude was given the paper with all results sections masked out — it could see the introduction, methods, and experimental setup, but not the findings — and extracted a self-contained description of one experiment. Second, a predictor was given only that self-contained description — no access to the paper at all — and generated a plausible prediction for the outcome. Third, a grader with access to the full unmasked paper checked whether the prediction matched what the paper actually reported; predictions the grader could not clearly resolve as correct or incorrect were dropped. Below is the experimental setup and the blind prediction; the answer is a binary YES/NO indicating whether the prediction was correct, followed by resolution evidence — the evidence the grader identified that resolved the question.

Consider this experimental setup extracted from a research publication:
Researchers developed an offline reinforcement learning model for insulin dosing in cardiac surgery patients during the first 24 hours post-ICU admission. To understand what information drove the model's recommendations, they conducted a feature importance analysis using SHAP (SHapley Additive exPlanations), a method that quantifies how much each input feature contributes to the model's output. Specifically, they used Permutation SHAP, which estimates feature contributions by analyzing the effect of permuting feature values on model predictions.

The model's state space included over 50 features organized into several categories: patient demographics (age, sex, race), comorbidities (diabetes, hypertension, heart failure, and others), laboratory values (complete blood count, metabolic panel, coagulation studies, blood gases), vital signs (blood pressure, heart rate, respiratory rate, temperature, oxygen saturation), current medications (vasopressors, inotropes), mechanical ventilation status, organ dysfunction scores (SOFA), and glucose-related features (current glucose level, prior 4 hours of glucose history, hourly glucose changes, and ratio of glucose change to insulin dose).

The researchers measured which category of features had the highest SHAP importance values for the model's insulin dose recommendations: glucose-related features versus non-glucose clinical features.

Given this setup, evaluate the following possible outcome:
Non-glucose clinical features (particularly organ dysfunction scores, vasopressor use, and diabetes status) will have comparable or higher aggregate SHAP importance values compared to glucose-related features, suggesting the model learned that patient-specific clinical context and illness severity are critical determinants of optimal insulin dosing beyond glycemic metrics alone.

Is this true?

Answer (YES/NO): NO